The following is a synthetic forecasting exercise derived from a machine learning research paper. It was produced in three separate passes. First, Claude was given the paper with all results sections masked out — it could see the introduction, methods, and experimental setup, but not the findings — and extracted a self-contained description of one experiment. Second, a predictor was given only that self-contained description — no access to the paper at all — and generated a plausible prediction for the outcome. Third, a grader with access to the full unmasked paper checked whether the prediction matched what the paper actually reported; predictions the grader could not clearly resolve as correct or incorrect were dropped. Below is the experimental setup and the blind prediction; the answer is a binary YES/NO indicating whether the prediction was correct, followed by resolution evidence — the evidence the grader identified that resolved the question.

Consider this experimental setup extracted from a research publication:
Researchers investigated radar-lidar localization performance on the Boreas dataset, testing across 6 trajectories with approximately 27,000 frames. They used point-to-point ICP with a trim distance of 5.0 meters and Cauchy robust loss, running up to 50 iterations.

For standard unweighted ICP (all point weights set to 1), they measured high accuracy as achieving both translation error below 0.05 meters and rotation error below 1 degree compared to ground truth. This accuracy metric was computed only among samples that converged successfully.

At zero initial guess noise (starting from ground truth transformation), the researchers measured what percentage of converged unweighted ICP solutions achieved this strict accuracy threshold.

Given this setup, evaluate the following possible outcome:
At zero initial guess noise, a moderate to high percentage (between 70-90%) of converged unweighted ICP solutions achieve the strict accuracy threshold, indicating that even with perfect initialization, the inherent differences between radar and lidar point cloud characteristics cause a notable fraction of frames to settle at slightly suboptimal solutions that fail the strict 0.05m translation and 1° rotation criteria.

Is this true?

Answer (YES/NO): NO